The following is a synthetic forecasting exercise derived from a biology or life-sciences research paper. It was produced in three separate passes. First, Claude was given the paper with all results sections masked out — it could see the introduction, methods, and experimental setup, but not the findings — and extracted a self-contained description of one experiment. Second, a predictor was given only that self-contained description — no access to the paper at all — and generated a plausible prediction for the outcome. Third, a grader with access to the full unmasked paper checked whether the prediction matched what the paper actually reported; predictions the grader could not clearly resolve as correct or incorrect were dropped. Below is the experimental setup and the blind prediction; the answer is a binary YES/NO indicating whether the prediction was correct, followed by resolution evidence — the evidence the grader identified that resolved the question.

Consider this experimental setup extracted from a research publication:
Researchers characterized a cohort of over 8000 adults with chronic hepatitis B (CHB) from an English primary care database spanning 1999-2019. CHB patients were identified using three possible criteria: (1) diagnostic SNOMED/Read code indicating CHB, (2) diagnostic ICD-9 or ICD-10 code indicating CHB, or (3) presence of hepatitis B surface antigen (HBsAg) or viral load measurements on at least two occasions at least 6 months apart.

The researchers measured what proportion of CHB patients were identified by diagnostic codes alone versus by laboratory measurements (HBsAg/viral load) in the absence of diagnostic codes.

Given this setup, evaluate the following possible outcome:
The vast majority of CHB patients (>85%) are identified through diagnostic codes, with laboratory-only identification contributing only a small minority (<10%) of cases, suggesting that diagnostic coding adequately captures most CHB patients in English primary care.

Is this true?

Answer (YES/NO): YES